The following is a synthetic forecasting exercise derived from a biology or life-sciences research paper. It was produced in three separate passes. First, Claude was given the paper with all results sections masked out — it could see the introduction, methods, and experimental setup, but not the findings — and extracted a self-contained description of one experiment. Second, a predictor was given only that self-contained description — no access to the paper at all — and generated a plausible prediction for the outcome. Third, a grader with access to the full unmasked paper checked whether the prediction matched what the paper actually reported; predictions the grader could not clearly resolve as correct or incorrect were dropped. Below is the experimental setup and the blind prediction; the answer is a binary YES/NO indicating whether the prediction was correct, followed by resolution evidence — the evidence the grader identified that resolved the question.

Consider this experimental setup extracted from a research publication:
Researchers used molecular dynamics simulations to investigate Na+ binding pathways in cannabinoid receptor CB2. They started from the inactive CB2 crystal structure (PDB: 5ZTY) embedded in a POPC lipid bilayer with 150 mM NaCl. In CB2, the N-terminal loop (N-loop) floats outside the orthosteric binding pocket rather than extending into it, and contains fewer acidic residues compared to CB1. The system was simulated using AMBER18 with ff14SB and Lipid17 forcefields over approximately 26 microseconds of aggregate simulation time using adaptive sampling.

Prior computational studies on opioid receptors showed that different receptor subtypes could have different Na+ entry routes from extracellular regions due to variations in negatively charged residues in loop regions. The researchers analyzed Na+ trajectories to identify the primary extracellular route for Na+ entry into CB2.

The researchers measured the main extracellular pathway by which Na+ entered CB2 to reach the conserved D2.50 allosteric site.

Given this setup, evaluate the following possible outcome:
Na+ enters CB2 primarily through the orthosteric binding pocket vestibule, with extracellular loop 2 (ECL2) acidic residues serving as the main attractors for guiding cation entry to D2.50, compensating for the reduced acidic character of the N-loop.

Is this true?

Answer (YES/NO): NO